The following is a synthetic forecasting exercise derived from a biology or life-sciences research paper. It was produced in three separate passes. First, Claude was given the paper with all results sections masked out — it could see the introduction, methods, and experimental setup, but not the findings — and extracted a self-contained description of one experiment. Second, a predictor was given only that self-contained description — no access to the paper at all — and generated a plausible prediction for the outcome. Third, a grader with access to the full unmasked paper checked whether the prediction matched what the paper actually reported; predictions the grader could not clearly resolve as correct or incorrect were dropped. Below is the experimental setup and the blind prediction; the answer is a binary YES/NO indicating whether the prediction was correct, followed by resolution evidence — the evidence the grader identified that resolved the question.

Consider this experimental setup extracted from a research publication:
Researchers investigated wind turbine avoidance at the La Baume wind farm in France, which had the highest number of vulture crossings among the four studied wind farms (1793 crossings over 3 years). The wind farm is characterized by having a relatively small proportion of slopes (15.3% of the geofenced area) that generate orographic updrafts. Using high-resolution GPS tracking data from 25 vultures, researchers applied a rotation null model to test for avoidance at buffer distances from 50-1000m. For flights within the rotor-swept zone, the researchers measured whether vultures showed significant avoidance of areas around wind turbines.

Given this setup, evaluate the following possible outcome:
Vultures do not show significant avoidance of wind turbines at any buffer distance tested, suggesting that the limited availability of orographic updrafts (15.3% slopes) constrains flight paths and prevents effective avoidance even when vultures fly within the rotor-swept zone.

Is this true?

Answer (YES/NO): YES